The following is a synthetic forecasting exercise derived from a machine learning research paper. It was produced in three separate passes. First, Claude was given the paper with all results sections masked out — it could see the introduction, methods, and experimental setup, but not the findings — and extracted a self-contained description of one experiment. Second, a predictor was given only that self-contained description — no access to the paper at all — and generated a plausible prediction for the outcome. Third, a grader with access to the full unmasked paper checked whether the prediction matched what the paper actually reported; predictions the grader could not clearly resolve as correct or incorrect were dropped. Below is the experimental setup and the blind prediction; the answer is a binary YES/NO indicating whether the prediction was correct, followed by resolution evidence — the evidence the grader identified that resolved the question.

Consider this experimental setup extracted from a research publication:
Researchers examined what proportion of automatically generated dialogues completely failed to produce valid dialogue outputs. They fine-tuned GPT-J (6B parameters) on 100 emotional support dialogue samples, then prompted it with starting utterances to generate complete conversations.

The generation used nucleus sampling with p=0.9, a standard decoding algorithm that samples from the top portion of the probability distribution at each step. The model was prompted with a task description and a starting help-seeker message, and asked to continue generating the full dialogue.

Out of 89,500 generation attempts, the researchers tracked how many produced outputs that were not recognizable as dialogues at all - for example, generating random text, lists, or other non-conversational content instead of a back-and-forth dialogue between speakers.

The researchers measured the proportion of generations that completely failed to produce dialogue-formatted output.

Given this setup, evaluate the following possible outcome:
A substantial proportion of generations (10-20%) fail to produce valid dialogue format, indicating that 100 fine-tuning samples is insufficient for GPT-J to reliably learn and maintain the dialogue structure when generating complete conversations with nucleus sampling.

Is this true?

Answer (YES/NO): NO